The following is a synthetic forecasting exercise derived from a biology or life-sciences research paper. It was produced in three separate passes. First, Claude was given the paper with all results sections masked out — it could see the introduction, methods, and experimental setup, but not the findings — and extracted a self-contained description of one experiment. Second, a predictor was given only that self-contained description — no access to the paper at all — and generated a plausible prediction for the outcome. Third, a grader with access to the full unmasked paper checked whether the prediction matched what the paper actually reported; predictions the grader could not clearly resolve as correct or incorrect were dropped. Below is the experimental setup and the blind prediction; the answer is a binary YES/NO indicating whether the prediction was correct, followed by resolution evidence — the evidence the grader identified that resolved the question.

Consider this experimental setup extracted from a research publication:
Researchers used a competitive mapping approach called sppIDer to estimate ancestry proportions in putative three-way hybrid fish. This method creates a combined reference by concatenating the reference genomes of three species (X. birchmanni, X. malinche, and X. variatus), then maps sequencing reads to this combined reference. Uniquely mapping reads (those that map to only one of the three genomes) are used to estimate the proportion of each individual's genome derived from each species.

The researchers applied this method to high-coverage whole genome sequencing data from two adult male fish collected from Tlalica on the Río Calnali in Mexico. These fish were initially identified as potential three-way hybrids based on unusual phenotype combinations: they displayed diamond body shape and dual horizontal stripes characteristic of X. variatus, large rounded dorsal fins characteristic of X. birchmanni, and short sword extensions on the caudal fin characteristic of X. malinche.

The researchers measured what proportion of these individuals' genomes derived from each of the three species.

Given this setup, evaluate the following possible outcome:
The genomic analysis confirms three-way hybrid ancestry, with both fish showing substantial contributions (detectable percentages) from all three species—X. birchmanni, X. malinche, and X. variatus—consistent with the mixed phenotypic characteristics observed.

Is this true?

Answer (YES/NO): YES